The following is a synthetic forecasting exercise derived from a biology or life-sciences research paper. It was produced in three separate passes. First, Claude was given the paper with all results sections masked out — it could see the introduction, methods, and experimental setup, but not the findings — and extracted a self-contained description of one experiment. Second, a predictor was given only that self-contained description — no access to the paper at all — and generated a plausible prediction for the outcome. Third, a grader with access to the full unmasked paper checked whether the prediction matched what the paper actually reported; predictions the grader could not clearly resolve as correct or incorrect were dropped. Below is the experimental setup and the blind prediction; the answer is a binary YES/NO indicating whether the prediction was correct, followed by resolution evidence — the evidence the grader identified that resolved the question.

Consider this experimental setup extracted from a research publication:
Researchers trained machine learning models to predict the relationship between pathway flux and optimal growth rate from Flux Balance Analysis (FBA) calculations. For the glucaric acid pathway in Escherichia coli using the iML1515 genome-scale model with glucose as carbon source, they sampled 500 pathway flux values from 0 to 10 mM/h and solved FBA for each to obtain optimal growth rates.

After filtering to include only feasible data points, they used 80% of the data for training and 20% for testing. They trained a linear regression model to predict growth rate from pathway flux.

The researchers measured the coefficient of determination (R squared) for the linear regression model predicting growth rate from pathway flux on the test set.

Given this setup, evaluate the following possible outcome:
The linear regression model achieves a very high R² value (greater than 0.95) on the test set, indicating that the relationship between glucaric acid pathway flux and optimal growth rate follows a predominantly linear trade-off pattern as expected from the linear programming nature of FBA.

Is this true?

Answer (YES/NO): YES